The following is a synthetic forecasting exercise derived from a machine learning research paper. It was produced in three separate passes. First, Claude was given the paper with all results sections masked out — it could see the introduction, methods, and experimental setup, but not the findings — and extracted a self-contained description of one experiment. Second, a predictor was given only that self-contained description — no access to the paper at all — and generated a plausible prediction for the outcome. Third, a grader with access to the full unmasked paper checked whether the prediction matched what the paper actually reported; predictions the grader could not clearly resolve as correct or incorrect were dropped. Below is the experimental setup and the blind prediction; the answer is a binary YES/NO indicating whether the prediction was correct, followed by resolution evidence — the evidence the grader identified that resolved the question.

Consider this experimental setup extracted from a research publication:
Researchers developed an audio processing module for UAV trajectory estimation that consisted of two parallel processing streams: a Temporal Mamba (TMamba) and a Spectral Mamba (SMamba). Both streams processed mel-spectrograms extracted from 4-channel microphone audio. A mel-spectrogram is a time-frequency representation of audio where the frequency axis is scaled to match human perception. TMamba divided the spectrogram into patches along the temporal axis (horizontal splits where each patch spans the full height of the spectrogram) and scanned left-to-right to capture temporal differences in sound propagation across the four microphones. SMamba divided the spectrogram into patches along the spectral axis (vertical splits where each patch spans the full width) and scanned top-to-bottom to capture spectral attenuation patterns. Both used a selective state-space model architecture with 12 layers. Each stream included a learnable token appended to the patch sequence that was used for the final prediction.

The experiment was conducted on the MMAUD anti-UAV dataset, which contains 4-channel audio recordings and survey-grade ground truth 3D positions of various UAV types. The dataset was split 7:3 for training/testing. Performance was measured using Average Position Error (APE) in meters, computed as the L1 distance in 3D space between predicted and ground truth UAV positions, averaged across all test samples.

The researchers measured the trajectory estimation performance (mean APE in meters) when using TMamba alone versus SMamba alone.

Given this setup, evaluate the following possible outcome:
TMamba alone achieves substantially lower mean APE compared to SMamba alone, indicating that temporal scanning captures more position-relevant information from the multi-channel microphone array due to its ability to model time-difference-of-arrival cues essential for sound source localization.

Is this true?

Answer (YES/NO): YES